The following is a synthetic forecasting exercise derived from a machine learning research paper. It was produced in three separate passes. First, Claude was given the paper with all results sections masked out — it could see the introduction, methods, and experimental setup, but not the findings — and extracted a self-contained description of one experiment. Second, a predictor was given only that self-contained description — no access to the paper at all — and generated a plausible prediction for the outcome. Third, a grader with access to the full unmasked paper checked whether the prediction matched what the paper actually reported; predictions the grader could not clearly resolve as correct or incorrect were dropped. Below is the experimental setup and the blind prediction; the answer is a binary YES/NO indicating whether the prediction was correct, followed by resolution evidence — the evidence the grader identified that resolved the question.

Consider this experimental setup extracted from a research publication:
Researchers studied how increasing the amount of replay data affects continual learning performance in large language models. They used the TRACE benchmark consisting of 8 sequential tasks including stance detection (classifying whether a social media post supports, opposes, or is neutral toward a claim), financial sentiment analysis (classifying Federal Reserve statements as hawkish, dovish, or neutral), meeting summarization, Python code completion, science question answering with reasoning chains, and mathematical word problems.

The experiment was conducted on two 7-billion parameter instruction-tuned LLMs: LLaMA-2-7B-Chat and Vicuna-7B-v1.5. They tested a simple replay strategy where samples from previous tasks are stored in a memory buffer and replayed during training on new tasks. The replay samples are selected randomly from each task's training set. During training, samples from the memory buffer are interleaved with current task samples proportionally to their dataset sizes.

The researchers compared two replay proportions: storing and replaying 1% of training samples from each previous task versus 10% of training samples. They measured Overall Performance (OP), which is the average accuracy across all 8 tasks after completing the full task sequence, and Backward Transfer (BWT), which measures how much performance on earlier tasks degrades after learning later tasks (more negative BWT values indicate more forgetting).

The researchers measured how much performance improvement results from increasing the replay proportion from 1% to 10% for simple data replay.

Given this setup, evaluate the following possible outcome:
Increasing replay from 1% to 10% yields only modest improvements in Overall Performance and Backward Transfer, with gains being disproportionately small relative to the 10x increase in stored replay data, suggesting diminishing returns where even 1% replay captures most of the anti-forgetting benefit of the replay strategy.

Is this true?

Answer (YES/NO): NO